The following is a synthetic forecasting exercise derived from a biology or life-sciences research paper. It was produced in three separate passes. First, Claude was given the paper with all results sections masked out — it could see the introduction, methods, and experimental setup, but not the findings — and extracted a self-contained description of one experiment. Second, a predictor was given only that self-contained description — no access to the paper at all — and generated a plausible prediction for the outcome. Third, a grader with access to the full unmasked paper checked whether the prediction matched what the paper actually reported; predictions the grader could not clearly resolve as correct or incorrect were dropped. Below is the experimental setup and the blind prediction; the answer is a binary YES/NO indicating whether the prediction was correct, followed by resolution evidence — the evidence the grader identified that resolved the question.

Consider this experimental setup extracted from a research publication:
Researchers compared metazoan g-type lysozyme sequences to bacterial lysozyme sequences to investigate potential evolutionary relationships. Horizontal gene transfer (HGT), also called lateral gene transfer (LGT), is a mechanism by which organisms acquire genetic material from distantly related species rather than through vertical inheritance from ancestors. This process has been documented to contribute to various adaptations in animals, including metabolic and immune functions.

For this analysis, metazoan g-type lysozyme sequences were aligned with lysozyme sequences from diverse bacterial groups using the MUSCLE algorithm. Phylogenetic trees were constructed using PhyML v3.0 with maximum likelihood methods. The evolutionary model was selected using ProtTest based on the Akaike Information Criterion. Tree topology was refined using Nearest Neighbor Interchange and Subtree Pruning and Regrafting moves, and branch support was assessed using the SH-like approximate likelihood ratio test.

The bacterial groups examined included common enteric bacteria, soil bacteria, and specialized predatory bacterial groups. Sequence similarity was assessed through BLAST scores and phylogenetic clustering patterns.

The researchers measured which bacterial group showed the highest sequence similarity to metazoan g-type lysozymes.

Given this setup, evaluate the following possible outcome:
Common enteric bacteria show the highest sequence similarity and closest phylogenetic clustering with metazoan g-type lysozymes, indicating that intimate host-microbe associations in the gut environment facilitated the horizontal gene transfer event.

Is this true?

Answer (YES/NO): NO